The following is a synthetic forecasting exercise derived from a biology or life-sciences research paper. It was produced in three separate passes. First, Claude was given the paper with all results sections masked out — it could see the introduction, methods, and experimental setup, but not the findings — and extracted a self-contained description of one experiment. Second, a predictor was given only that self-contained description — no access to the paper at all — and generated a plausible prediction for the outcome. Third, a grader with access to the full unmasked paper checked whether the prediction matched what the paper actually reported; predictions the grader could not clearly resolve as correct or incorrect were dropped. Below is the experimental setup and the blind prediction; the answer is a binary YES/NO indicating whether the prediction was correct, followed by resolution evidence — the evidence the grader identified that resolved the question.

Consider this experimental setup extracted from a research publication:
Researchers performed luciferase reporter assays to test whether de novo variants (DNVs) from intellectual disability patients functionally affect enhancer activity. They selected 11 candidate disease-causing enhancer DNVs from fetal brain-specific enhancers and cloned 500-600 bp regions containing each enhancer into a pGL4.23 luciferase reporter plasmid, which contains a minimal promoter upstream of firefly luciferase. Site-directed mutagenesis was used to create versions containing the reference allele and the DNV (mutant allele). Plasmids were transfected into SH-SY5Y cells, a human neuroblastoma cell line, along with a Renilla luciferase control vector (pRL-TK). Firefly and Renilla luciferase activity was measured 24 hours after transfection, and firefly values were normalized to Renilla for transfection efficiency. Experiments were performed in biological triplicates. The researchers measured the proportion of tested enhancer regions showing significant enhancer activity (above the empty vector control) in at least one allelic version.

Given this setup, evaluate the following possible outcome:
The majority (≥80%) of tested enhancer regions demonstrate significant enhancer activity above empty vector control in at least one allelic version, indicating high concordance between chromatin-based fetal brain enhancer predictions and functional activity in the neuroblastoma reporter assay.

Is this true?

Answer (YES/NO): YES